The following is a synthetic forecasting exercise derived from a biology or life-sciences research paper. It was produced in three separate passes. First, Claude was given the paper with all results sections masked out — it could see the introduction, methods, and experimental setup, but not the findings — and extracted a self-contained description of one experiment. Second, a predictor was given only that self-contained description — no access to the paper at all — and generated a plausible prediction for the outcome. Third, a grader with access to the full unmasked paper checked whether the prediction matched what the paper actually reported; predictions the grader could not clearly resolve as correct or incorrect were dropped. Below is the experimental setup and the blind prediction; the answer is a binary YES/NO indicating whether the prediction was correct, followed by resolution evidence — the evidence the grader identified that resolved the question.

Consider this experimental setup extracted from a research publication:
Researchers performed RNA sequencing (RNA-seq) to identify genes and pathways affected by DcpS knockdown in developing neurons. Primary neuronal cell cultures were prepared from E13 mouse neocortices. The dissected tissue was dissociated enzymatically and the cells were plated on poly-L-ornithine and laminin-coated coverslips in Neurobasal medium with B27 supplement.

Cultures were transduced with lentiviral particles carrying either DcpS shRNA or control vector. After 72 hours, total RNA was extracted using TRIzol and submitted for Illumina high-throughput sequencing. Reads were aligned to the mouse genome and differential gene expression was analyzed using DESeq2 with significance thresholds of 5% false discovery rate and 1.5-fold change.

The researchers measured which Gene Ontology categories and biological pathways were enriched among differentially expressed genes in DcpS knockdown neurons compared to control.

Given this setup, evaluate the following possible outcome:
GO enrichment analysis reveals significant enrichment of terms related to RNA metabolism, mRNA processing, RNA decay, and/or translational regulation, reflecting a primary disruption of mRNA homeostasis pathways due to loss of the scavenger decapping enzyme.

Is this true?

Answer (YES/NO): NO